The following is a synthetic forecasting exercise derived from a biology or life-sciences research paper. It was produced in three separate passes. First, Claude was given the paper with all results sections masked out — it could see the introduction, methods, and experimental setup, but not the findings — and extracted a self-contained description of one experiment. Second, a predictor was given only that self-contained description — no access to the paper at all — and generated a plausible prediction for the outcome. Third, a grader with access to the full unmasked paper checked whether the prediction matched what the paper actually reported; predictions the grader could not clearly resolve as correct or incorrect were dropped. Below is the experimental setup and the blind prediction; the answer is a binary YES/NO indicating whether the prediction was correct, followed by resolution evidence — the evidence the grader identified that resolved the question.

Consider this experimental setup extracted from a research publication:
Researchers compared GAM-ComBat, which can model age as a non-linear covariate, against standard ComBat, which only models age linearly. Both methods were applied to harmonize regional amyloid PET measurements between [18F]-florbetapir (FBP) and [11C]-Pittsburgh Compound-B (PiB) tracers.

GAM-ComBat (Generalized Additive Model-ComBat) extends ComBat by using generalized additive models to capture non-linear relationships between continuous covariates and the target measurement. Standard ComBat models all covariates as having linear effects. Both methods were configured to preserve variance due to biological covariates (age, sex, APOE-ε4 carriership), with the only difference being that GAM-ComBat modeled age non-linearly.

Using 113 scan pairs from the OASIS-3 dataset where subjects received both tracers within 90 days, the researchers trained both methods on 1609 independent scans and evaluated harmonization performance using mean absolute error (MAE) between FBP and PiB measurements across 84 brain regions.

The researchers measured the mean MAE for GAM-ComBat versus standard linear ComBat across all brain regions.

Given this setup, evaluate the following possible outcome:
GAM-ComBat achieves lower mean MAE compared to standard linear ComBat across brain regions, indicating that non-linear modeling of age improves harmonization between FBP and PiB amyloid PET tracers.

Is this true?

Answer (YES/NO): NO